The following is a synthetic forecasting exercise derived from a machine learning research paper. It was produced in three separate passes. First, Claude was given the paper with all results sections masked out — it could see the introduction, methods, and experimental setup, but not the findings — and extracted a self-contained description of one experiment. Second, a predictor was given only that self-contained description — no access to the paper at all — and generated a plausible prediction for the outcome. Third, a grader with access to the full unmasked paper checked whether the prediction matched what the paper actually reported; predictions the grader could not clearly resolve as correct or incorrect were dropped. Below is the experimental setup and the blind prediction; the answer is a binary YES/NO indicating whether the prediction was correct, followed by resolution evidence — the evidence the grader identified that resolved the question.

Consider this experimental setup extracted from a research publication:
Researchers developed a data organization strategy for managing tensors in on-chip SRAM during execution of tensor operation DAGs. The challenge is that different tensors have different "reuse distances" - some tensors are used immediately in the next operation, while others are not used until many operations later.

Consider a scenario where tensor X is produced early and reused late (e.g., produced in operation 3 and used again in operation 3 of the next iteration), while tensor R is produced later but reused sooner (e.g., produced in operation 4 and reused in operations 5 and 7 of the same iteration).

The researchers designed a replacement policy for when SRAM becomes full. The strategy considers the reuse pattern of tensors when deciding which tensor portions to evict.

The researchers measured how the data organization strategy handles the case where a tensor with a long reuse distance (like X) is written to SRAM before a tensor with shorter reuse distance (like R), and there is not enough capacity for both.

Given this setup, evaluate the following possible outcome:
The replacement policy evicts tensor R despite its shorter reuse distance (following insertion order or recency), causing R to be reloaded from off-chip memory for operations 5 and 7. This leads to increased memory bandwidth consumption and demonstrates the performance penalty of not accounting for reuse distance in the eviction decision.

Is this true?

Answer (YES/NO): NO